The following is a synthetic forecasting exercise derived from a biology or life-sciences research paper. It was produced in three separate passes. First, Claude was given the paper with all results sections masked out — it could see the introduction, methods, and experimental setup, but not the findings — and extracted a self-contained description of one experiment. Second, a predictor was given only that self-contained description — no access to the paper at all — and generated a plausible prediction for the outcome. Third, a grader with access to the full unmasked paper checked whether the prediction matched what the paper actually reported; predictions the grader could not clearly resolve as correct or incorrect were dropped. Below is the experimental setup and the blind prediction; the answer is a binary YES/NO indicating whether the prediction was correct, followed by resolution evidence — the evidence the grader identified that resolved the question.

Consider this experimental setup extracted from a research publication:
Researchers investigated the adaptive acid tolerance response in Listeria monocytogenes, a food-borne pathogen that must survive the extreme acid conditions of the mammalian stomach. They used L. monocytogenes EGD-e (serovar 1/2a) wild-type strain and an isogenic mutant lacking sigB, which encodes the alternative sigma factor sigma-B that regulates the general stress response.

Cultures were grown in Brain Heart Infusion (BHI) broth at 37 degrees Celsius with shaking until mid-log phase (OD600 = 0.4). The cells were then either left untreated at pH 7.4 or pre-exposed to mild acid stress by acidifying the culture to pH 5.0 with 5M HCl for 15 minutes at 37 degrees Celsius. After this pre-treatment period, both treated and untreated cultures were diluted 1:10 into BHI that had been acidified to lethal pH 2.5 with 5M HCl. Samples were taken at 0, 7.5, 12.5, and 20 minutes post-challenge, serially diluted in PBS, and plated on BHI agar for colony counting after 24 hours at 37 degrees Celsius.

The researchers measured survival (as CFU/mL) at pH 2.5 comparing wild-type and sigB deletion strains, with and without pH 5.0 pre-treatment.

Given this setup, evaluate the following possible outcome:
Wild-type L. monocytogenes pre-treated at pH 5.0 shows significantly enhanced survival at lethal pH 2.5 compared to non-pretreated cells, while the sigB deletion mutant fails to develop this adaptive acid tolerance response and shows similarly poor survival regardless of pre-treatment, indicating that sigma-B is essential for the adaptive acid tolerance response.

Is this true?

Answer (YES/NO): YES